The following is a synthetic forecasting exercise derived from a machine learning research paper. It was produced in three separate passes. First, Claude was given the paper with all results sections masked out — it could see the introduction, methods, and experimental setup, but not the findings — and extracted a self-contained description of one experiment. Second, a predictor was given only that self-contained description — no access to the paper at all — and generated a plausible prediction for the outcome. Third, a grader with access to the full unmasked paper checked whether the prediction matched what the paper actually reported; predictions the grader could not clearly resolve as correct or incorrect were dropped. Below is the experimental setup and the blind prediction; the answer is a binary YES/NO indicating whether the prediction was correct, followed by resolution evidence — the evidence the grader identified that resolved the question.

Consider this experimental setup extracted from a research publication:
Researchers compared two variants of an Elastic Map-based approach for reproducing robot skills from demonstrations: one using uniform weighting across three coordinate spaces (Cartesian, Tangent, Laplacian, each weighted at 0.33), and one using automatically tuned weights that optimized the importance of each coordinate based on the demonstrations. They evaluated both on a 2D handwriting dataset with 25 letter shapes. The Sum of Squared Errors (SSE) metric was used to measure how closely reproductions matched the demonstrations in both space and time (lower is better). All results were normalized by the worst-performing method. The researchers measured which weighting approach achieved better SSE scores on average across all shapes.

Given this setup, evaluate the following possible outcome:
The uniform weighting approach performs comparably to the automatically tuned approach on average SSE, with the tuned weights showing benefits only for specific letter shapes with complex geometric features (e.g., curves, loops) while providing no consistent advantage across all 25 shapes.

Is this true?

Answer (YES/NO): NO